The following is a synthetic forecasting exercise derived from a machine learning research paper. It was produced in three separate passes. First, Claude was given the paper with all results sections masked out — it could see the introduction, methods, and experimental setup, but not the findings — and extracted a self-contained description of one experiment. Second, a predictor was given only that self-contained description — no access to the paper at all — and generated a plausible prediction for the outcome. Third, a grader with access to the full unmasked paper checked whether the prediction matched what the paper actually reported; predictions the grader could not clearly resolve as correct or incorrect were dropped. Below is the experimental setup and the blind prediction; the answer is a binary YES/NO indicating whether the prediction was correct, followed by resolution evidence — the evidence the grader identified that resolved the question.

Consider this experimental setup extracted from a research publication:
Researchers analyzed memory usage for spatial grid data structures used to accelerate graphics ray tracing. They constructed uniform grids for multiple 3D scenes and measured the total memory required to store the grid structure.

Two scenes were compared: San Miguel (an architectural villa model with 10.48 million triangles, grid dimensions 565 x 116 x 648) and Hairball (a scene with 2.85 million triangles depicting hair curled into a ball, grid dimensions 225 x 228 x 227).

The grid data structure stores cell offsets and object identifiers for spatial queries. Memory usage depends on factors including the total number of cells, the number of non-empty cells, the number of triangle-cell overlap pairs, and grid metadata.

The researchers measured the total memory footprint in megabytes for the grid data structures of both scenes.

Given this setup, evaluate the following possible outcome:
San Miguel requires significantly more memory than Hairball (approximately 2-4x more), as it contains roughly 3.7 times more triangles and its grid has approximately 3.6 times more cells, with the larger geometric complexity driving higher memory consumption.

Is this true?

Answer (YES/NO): NO